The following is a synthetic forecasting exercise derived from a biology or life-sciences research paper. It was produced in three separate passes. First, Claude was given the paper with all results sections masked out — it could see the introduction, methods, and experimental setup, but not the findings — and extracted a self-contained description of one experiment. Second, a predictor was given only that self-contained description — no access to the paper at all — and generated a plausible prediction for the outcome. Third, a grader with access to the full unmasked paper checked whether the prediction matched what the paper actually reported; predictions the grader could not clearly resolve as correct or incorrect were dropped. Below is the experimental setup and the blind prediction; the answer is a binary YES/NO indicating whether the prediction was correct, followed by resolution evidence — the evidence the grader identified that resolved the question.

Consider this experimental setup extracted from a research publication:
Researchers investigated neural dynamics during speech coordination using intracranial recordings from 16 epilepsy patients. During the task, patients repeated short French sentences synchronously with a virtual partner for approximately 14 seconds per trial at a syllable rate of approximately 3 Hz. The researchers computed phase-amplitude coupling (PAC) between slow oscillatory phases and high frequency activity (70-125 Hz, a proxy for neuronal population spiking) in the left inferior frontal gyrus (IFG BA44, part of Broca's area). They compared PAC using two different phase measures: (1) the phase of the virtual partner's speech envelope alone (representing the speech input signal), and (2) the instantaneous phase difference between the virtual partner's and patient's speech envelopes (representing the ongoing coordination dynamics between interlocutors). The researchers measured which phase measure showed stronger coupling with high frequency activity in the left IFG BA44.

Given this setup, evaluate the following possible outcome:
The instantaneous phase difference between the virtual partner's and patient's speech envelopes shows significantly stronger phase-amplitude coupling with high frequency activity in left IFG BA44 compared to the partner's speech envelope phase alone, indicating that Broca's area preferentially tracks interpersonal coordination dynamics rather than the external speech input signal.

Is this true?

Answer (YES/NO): YES